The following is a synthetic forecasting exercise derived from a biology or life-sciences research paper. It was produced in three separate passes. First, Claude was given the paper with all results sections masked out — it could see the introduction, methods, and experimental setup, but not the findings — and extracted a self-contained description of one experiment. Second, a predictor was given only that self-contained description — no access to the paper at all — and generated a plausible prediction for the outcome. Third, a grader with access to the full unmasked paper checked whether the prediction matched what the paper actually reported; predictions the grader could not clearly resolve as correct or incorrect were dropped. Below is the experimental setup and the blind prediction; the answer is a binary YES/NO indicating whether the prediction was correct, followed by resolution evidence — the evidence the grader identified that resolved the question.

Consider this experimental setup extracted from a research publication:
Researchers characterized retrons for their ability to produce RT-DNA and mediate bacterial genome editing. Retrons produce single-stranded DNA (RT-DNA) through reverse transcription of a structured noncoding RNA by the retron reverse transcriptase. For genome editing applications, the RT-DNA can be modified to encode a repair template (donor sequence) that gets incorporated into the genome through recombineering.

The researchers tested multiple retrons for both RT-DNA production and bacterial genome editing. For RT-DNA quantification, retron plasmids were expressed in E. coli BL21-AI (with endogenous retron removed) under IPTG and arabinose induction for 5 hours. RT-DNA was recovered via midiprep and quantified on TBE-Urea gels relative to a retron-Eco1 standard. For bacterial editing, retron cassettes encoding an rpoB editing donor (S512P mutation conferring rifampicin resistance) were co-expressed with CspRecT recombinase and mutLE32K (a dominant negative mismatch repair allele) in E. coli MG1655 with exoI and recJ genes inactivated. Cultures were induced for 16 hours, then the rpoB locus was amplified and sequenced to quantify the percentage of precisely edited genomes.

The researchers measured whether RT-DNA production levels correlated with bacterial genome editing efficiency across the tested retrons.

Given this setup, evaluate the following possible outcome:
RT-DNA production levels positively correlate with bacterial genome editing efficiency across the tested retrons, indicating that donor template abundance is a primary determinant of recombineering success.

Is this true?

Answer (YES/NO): YES